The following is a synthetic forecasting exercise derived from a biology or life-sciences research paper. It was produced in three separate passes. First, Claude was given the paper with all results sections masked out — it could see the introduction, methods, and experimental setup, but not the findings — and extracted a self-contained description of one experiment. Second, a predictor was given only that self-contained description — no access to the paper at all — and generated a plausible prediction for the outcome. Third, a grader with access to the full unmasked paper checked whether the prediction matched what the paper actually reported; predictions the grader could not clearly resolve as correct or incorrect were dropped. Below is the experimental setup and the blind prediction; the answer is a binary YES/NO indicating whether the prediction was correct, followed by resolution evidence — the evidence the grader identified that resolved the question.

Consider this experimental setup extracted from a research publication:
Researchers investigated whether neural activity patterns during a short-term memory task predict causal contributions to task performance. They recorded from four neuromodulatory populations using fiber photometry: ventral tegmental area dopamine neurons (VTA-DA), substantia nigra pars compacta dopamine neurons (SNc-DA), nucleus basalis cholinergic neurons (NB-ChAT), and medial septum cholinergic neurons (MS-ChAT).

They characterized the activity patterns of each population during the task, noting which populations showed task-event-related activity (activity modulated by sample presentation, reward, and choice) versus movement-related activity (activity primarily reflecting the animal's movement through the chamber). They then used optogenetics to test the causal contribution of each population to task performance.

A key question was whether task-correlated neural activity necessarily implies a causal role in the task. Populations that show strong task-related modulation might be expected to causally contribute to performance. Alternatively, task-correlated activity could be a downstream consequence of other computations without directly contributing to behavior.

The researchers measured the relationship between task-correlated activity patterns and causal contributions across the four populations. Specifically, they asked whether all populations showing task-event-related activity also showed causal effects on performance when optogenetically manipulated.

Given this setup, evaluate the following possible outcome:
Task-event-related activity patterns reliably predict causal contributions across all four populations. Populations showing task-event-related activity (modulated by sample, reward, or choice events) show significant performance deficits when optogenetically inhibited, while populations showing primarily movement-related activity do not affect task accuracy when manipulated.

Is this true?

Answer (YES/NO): NO